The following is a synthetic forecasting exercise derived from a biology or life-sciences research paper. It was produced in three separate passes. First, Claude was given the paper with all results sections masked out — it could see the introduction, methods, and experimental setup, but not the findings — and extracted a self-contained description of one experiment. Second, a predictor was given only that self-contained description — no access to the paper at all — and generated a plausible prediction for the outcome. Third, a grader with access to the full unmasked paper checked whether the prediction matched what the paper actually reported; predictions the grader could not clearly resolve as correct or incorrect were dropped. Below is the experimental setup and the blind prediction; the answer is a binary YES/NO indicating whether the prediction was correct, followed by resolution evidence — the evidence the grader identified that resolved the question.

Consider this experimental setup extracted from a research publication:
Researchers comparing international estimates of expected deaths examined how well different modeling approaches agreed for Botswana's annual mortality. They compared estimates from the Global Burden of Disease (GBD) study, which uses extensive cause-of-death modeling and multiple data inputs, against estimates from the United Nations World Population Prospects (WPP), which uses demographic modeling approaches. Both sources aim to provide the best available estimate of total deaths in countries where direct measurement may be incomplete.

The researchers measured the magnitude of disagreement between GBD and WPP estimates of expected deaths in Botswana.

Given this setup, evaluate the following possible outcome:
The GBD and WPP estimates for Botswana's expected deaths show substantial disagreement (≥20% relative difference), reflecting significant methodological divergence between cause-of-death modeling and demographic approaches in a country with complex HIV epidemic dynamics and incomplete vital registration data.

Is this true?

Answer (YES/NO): YES